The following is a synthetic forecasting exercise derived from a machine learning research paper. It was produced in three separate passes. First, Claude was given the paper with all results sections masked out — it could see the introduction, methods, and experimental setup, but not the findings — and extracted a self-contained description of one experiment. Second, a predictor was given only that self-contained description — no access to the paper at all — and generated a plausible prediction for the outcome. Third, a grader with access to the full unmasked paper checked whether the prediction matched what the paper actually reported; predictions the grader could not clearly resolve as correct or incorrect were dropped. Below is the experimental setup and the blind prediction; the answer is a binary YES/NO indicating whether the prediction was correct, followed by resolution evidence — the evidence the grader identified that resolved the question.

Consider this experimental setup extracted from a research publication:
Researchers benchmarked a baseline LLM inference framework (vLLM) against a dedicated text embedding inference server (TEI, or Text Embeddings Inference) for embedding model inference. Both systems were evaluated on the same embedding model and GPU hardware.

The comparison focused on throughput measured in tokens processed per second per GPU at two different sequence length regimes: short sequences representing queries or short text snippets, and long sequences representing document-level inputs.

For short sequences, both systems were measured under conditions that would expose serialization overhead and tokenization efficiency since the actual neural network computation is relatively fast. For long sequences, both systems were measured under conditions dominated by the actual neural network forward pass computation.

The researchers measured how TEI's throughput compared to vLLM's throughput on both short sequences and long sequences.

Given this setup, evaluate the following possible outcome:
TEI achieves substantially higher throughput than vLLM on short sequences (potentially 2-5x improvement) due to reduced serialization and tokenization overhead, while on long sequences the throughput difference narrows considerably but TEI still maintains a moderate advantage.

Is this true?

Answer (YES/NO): NO